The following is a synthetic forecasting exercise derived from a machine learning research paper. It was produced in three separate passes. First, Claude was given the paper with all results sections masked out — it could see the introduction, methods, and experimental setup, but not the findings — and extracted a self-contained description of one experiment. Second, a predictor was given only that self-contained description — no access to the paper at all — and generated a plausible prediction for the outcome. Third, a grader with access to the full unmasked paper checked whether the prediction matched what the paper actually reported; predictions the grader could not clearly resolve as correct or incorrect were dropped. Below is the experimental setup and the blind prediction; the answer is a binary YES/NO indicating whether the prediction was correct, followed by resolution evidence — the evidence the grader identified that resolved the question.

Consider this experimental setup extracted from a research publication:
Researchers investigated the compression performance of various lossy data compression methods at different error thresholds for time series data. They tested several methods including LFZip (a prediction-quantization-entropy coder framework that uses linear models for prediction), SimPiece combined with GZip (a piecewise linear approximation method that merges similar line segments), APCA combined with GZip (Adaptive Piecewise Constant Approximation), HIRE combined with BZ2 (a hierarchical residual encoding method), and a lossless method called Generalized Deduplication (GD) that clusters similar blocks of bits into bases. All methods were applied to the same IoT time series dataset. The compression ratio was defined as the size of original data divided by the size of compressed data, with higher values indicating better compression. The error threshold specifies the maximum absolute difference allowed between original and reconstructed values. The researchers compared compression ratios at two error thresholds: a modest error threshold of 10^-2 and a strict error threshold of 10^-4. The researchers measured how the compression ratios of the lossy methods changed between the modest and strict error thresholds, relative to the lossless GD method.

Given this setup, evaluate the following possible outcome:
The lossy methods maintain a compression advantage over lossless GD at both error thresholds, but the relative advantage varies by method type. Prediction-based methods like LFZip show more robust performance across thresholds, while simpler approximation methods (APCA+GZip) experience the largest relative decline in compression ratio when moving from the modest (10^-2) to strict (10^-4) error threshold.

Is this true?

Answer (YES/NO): NO